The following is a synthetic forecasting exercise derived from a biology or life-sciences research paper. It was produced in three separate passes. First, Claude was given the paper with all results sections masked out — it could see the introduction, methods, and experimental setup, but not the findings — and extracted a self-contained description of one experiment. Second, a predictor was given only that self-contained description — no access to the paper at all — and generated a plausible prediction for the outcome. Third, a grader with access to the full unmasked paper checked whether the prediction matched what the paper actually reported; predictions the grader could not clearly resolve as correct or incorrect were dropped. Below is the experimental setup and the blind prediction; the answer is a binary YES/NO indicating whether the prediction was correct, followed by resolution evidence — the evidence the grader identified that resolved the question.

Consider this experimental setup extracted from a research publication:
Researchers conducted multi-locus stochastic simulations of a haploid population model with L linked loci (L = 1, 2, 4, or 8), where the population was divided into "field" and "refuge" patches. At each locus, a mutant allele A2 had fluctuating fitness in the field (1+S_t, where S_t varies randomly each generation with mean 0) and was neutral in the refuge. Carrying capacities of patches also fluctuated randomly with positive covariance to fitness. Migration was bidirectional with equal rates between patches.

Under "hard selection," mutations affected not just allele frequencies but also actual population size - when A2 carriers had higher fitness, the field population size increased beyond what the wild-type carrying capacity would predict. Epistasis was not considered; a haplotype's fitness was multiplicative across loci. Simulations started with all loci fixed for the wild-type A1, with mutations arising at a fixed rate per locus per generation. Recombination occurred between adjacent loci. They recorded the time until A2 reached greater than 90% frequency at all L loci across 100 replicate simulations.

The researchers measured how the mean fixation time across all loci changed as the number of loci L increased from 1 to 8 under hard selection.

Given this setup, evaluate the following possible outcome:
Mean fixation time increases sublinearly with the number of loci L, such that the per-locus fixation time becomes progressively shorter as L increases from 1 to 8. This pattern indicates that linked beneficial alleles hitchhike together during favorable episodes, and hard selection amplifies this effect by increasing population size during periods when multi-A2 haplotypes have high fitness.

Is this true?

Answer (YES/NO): NO